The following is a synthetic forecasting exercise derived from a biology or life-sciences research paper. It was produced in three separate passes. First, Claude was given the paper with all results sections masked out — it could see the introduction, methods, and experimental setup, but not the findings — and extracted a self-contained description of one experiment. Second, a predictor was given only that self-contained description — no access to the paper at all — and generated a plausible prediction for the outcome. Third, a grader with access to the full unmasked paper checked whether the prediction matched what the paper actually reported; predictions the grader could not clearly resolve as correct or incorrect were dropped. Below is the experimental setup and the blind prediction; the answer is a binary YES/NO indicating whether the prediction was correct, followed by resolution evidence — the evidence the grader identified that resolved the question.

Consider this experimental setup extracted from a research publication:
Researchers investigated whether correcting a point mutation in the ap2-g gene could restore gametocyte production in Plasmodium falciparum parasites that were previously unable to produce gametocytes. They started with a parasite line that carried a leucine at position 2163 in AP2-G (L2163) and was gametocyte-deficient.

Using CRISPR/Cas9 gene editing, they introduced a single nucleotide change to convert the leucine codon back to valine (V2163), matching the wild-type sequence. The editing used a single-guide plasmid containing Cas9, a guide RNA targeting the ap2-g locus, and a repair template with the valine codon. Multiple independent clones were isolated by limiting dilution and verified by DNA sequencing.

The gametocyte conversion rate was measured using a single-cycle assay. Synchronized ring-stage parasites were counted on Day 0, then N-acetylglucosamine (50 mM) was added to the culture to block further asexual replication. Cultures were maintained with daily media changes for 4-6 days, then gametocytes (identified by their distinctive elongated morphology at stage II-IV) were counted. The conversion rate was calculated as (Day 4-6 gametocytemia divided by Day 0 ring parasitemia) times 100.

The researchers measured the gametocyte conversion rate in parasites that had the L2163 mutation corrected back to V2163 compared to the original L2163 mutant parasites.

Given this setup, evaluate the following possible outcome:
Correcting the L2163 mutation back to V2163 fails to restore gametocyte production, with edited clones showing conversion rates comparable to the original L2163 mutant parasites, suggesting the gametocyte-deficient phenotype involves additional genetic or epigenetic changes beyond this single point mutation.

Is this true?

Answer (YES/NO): NO